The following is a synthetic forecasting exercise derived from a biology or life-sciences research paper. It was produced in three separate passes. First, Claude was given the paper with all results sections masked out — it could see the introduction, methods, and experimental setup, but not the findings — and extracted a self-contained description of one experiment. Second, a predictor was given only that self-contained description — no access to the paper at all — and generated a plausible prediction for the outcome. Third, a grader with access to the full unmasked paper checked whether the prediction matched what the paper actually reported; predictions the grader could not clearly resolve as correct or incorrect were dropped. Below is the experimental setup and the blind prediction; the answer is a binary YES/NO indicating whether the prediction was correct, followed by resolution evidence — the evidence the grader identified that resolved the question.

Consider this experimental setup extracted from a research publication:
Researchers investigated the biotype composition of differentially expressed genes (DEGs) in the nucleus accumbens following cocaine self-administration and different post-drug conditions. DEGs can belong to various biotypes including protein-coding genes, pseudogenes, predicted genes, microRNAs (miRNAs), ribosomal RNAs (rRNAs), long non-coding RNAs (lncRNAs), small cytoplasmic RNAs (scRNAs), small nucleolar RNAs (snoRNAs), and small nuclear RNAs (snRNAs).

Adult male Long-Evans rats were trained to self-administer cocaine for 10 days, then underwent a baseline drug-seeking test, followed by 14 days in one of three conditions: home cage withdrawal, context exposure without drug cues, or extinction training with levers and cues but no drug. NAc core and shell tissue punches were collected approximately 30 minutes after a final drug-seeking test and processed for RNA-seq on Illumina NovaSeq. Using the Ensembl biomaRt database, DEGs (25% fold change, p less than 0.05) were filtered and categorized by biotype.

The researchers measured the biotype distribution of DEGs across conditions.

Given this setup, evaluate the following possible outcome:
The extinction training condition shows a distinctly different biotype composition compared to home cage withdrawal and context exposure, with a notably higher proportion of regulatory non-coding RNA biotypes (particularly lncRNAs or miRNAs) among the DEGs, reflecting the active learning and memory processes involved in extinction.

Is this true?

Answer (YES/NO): NO